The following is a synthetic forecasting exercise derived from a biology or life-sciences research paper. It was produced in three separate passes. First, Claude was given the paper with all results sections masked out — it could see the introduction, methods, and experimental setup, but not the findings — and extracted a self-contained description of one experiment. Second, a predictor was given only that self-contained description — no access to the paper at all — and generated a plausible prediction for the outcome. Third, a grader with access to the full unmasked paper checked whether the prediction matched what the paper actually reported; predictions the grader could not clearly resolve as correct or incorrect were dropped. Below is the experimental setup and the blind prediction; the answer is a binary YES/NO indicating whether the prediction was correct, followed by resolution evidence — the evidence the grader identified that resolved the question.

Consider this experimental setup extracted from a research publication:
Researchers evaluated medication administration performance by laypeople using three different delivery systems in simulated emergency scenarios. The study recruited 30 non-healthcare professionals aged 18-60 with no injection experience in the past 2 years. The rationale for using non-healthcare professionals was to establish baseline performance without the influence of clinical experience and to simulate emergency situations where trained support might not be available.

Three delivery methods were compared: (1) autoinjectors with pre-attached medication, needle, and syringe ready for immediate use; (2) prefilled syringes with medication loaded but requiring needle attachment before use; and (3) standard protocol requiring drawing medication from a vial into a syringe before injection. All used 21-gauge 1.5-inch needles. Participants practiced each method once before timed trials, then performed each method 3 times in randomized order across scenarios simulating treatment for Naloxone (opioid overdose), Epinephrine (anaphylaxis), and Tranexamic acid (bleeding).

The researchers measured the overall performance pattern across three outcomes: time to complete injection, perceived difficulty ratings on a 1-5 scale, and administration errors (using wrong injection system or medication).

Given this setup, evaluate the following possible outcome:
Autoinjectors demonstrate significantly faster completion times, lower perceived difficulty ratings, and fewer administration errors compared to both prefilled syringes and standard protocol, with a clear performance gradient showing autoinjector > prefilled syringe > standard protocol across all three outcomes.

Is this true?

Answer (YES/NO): NO